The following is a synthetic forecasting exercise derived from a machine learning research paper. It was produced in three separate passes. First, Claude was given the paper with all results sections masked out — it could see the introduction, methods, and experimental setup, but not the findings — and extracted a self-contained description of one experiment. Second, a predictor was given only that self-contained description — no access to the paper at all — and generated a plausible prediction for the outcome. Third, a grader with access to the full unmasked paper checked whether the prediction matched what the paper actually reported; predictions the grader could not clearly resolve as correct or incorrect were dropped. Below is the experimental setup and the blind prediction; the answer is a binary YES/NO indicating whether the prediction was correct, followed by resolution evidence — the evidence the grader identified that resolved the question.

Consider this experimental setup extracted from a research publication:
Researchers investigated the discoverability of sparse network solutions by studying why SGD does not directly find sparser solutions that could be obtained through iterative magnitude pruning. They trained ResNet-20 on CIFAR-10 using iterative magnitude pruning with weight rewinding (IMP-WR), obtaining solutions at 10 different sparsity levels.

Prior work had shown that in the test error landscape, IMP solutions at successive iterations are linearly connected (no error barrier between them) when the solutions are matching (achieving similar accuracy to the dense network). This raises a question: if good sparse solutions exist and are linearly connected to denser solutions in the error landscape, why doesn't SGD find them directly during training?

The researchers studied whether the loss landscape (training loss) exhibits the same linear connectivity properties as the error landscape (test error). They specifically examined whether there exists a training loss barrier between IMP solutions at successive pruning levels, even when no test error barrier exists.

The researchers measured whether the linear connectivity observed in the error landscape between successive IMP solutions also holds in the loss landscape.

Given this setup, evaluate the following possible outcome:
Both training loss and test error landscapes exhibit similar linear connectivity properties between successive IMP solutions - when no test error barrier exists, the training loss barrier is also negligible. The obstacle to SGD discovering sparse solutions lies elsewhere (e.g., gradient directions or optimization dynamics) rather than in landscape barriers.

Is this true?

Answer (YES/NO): NO